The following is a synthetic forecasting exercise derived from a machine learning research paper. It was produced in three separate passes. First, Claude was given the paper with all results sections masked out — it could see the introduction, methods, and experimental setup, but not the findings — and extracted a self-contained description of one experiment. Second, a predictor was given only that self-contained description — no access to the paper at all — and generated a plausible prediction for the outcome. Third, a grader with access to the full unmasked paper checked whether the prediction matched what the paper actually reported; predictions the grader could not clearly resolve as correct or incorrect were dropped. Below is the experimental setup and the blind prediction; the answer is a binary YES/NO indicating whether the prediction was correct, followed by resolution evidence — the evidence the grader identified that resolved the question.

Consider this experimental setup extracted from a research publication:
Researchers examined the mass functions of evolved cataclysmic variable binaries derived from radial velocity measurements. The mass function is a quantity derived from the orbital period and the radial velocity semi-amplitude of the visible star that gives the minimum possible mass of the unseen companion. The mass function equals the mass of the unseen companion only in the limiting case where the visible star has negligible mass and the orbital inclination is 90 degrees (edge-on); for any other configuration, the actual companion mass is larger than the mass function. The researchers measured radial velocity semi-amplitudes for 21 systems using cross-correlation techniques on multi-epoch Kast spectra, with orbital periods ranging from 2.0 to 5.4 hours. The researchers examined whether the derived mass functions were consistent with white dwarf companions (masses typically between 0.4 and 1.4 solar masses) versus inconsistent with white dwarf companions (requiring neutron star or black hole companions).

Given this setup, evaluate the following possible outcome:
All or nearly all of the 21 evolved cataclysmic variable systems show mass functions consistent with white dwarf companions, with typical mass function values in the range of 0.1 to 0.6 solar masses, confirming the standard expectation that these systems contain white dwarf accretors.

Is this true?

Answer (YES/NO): YES